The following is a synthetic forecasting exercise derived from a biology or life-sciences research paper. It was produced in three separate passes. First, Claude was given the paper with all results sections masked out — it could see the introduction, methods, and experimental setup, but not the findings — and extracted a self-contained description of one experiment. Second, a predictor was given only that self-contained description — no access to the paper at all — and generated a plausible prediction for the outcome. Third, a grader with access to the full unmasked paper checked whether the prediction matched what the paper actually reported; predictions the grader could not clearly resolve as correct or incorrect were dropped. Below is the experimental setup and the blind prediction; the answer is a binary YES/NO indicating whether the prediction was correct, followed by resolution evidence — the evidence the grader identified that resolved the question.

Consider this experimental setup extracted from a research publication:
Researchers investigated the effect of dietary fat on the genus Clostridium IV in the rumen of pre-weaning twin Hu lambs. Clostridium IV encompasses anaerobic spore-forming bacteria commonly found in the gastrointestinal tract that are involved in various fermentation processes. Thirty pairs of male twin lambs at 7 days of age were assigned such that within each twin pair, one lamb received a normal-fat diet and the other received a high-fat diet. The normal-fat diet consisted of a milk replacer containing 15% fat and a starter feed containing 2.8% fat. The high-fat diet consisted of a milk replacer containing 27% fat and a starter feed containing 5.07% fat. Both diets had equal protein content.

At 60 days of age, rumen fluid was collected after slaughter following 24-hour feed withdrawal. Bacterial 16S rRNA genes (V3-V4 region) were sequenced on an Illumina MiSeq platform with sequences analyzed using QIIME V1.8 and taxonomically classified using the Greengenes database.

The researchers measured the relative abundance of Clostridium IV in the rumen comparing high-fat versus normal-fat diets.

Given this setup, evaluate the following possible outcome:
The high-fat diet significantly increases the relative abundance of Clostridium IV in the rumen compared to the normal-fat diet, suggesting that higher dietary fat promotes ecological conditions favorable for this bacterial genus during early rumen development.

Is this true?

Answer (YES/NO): NO